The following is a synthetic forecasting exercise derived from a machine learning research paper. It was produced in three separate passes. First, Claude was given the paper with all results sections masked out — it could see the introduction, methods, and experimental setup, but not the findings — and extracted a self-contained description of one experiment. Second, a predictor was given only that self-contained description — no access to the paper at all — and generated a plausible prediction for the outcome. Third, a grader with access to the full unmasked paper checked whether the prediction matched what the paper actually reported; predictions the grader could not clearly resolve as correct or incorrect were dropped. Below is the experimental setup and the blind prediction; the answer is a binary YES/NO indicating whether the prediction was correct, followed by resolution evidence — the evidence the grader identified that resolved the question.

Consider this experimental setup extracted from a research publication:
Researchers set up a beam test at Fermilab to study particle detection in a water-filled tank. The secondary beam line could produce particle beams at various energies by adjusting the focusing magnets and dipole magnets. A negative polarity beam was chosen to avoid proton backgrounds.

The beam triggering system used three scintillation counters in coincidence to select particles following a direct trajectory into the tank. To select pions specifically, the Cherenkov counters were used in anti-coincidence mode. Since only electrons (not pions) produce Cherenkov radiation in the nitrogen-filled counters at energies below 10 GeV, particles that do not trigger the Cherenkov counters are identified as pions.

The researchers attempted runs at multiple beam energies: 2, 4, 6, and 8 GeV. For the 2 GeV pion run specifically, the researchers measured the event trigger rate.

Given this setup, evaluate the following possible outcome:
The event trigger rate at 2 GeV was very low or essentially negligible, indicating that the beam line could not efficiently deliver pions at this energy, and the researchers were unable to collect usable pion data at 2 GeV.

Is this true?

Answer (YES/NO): YES